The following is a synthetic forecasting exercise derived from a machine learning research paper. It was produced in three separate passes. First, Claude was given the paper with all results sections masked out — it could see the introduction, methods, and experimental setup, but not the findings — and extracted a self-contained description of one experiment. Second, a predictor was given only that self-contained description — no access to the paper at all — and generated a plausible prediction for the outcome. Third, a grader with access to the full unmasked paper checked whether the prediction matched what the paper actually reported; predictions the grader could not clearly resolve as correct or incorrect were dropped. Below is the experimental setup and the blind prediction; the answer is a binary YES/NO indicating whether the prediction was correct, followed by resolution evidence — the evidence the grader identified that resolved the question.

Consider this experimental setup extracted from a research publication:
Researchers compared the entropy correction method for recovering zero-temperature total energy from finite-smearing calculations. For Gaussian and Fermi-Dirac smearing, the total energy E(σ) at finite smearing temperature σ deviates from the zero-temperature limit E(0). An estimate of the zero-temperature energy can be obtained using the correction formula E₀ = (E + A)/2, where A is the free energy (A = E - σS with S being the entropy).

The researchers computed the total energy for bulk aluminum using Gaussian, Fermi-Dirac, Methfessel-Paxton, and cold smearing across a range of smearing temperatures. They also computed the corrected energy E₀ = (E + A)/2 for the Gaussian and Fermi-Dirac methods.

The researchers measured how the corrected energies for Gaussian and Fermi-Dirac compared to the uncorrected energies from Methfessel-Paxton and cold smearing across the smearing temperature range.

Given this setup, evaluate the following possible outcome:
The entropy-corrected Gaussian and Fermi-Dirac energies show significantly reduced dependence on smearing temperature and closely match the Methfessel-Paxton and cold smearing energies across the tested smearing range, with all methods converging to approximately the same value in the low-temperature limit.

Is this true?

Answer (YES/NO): YES